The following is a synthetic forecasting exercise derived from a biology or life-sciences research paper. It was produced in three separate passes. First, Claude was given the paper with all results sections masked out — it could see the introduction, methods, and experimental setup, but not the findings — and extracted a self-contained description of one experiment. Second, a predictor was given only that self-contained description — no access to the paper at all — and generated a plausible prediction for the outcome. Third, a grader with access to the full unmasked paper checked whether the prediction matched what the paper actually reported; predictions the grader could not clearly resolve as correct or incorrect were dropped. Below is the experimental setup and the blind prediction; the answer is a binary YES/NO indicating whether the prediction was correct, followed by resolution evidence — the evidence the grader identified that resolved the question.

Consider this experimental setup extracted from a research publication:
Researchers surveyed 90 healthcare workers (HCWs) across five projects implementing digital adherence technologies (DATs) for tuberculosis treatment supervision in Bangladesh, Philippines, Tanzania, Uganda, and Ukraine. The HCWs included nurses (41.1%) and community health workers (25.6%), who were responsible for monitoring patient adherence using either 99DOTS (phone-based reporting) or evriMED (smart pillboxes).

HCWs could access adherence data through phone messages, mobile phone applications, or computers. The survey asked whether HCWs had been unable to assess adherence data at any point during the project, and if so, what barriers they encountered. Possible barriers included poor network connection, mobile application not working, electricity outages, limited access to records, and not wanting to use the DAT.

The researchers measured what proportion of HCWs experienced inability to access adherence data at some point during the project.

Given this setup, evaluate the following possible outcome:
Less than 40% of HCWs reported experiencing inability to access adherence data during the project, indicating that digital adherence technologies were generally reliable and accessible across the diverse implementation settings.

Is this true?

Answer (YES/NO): NO